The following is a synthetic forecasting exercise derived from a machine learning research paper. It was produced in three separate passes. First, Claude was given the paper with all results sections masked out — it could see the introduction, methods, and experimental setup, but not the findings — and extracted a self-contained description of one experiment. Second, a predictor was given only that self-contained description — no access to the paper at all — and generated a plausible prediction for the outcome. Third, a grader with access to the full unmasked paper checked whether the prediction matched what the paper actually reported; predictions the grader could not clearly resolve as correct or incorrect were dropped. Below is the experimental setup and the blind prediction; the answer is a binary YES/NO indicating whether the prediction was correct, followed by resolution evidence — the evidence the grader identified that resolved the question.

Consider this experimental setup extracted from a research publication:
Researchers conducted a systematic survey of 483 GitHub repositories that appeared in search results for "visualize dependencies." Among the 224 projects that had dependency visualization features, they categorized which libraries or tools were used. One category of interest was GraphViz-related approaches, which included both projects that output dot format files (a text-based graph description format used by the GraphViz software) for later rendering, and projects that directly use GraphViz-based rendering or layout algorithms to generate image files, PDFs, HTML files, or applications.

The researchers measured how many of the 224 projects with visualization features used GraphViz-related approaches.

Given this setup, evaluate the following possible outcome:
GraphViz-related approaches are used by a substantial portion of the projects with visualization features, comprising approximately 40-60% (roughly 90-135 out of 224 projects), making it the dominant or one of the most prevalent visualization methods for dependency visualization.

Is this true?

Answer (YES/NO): YES